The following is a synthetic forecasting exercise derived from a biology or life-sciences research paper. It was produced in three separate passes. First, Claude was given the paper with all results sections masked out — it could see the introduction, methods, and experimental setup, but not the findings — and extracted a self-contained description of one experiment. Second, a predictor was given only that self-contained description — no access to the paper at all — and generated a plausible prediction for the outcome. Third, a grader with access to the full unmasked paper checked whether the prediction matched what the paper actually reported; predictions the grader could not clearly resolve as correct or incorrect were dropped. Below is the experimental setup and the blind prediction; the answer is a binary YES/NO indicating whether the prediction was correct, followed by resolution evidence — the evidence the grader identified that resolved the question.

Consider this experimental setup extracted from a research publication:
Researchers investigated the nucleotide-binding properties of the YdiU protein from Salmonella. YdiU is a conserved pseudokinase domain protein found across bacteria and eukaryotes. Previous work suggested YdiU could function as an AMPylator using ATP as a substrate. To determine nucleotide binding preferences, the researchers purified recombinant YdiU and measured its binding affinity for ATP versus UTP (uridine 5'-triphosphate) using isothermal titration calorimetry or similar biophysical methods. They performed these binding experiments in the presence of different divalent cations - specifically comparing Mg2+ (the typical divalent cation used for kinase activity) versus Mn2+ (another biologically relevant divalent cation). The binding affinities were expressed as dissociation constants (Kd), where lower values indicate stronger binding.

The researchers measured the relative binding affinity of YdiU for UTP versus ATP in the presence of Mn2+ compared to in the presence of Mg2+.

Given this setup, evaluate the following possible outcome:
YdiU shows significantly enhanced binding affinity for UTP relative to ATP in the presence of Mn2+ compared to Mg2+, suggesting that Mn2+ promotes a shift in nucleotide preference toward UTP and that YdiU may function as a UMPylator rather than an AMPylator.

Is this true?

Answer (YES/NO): YES